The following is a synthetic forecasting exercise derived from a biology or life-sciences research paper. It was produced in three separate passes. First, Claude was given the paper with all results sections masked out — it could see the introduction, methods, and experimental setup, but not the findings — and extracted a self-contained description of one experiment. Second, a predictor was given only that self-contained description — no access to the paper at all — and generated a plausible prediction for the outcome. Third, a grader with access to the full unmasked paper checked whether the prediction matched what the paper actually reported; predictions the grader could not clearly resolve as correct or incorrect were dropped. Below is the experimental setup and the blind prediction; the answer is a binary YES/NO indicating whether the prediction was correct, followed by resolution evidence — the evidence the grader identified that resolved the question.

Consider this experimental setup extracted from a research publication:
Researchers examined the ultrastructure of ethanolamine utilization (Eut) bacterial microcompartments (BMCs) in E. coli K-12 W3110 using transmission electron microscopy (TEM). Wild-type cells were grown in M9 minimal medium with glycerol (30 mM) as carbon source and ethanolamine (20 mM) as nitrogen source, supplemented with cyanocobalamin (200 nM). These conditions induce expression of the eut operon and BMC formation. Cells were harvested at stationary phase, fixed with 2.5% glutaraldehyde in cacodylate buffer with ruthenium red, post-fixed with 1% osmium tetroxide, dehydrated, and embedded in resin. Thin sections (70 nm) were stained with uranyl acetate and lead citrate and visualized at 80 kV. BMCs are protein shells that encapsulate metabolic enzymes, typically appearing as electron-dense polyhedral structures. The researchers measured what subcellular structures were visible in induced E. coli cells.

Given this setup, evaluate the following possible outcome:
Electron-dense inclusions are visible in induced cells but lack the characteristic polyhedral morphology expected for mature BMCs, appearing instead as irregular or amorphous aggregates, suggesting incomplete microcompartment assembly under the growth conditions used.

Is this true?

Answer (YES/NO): NO